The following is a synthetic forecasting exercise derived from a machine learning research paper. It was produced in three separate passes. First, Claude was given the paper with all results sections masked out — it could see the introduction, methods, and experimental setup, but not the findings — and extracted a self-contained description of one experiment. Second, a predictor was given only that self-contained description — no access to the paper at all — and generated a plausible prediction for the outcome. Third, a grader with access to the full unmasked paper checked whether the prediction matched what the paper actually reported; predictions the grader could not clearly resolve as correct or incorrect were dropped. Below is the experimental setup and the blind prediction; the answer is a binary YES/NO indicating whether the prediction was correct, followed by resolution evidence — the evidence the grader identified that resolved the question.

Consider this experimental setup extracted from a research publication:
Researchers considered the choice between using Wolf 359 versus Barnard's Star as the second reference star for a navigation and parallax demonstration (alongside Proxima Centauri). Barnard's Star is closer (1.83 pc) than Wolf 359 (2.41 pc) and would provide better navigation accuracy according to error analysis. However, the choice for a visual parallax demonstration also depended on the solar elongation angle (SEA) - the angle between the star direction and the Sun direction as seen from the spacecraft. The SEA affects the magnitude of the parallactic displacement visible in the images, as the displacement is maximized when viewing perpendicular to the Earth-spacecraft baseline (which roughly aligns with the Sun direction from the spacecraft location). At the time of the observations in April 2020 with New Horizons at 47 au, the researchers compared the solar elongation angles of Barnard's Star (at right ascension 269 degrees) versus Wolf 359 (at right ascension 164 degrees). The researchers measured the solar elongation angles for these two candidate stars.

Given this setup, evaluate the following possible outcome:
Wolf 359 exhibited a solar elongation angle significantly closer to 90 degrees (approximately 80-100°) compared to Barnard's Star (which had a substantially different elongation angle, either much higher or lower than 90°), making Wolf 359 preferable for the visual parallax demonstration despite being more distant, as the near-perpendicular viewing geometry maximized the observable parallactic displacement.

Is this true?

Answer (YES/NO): NO